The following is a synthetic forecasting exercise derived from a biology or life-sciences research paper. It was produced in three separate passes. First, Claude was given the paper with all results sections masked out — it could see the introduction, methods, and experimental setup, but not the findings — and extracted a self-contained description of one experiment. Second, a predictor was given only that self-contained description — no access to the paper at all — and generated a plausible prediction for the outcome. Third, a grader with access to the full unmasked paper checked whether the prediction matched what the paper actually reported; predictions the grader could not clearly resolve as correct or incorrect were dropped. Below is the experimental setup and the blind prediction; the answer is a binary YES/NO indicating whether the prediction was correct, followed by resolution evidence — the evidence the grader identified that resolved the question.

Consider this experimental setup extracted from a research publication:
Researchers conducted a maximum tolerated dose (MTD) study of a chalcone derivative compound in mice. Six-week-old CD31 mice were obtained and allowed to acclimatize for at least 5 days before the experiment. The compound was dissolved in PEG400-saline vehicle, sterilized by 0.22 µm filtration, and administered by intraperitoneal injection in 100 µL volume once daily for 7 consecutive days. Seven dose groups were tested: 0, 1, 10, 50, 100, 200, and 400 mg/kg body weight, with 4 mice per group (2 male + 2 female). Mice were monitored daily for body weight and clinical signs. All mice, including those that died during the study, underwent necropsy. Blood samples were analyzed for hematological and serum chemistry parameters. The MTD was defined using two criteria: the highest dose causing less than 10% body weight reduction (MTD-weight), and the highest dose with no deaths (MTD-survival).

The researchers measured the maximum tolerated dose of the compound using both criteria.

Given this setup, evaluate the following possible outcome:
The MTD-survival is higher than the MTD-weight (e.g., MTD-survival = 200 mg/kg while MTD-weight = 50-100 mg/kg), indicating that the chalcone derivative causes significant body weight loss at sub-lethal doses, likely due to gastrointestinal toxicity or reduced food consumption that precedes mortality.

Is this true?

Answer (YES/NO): NO